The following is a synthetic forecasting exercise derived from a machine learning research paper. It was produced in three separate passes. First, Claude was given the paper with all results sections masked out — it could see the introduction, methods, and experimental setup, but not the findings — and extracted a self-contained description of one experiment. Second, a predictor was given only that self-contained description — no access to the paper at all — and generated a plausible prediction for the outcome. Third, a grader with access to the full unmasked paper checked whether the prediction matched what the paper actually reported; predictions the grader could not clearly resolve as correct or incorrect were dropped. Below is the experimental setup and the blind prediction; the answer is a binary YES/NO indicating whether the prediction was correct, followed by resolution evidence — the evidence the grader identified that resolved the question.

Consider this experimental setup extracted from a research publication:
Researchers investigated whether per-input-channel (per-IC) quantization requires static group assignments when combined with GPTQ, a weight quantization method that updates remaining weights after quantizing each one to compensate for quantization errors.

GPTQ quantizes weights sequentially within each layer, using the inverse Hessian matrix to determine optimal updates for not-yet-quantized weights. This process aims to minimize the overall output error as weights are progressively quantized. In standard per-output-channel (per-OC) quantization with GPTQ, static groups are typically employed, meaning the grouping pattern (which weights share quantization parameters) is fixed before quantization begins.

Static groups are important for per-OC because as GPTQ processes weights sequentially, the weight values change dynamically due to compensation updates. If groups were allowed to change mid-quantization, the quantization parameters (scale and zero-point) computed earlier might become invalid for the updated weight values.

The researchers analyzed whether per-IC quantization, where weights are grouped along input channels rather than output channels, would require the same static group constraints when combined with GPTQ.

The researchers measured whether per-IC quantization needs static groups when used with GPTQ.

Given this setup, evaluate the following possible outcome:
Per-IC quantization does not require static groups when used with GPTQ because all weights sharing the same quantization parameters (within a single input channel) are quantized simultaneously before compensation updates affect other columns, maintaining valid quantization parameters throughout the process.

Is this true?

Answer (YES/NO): NO